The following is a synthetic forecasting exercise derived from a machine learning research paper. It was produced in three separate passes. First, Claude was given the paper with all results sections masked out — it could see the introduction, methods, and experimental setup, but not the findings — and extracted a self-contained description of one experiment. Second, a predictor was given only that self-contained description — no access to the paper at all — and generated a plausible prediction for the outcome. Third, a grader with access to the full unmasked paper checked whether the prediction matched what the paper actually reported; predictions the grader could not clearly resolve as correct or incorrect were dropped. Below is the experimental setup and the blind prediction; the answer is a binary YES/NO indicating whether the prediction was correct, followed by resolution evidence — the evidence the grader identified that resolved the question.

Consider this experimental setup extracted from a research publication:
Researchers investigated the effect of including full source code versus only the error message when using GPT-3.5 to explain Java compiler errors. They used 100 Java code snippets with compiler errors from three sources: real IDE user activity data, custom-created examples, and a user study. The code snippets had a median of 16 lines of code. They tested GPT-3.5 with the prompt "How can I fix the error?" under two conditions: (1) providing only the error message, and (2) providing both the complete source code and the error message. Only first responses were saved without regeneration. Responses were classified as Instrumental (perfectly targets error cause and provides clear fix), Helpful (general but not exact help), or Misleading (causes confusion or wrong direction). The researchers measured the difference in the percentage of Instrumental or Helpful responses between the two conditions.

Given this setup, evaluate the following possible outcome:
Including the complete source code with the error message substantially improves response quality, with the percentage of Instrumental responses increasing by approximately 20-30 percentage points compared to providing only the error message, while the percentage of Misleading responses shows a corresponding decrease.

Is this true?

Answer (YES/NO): NO